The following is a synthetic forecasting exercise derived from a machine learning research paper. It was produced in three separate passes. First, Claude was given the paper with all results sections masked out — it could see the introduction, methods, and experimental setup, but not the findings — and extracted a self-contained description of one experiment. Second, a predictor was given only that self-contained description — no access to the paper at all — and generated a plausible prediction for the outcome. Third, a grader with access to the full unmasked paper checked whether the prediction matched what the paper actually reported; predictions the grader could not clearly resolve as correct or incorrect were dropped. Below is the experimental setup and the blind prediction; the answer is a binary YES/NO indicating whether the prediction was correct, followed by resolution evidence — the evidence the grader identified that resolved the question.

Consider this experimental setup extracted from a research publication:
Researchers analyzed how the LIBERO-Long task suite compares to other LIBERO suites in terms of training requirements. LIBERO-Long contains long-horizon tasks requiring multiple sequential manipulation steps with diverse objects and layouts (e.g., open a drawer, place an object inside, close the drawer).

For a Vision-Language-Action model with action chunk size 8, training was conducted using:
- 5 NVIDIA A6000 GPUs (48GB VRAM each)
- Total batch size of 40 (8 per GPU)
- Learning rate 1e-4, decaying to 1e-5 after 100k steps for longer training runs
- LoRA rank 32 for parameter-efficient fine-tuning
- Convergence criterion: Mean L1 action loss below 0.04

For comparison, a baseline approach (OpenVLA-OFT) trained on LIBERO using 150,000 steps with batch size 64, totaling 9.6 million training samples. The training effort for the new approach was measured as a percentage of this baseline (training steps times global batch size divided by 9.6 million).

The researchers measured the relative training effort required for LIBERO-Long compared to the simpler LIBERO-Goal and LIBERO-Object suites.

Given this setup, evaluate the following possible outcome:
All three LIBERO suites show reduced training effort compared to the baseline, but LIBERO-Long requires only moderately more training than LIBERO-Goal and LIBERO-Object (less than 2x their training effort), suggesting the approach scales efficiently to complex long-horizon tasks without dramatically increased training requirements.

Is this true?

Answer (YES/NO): NO